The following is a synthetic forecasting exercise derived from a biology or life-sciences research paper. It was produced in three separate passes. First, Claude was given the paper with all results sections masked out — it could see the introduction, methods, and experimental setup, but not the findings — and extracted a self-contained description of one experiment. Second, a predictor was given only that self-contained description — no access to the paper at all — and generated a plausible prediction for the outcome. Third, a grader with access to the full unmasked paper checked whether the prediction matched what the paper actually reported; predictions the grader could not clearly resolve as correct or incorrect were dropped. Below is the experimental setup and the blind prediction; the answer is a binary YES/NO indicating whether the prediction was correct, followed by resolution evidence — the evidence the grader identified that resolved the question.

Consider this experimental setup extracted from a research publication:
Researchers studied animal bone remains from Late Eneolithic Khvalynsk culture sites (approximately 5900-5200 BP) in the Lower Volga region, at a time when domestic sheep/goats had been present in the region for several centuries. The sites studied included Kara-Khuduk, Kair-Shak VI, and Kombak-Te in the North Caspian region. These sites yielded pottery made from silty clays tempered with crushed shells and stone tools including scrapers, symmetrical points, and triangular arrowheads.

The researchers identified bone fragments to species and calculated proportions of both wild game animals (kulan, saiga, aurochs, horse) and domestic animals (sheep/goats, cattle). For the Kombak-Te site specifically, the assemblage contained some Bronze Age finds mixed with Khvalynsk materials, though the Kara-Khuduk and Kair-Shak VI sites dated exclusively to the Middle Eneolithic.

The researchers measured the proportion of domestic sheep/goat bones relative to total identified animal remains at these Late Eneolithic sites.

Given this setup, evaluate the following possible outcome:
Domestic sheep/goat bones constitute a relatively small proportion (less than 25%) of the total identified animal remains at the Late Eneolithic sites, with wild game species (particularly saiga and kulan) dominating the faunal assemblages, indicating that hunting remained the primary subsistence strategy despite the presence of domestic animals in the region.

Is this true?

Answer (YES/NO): NO